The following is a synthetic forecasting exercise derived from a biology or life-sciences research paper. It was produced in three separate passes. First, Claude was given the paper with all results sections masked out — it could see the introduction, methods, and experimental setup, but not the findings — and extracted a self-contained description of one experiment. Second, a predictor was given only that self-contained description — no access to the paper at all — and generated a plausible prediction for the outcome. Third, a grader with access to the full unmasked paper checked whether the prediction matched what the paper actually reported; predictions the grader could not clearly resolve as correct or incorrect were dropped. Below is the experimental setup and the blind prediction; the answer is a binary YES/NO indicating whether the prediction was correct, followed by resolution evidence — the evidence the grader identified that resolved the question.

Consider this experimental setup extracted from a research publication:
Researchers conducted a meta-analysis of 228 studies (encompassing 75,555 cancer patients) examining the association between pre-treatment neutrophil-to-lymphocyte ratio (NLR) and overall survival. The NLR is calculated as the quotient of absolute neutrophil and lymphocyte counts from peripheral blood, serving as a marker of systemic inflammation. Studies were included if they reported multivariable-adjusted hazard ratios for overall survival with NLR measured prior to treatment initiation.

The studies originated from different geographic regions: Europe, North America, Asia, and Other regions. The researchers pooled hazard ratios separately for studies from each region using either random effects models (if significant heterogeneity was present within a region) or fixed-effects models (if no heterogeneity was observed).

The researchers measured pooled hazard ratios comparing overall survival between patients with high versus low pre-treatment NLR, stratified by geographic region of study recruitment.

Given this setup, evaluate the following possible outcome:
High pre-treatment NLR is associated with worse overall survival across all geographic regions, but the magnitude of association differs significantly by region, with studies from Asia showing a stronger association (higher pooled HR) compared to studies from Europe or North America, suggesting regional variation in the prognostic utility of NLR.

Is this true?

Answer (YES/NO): NO